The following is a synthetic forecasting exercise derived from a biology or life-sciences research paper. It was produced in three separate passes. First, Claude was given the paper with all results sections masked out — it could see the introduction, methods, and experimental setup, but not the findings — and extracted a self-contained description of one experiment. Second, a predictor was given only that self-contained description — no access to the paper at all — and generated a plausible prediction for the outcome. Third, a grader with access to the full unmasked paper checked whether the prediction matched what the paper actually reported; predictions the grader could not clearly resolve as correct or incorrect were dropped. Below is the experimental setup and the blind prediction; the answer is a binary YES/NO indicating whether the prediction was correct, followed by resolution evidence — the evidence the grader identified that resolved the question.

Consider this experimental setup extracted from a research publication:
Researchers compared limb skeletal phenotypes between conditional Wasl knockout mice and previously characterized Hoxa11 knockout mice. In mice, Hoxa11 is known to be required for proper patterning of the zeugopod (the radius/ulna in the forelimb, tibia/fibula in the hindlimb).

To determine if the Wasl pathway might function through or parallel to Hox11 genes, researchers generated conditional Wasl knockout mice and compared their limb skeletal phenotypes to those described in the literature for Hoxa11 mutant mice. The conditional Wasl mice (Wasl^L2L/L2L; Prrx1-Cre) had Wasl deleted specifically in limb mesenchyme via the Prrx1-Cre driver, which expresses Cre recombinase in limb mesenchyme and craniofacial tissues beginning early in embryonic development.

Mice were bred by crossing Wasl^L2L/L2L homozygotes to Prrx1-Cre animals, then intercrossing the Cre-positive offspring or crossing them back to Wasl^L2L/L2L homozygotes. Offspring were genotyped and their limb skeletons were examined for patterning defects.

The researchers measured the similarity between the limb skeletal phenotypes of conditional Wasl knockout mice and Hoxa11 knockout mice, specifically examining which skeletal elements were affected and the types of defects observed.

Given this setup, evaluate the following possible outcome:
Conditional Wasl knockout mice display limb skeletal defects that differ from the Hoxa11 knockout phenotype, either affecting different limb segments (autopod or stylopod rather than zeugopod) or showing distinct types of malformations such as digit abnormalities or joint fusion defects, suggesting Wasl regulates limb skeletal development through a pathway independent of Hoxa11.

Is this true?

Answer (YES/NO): NO